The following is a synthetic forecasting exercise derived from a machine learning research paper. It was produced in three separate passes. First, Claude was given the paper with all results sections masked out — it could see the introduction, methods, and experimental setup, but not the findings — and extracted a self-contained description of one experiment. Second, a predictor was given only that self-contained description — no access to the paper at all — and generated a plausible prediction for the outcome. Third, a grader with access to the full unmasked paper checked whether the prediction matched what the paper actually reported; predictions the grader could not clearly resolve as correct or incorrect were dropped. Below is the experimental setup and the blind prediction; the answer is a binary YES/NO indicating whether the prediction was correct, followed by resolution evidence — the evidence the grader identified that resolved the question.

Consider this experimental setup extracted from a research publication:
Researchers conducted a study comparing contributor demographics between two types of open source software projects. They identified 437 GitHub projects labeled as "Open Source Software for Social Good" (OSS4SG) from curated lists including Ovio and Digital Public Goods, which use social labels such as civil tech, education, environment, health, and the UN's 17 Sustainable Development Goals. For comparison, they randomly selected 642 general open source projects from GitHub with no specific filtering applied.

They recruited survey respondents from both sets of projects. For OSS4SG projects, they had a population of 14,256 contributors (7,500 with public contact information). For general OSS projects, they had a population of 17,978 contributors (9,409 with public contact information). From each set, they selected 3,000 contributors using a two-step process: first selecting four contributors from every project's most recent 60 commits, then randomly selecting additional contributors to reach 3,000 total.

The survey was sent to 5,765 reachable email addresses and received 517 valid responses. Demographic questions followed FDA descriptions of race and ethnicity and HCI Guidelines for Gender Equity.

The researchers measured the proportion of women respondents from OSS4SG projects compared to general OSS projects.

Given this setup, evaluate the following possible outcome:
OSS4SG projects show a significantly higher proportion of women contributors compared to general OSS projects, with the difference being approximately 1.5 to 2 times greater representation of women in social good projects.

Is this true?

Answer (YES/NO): NO